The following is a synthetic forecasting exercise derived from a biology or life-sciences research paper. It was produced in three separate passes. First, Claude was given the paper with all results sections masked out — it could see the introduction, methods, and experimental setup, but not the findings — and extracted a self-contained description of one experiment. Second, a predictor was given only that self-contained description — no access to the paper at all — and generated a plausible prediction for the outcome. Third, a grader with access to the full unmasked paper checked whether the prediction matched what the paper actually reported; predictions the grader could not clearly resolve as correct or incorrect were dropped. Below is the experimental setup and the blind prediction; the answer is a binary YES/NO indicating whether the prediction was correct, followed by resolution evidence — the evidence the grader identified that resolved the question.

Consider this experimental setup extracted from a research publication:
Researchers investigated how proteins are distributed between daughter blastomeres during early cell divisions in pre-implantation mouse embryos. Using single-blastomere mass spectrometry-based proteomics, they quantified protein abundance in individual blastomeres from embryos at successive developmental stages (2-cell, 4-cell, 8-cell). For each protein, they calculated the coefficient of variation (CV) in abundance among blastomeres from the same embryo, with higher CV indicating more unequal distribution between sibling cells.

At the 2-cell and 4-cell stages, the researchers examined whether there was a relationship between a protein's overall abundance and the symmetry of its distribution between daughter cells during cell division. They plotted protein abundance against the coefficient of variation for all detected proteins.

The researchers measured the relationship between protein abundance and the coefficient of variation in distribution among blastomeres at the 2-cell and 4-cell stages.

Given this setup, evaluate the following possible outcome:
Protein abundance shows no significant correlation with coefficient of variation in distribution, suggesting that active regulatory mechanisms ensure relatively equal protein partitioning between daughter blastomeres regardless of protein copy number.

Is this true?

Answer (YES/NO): NO